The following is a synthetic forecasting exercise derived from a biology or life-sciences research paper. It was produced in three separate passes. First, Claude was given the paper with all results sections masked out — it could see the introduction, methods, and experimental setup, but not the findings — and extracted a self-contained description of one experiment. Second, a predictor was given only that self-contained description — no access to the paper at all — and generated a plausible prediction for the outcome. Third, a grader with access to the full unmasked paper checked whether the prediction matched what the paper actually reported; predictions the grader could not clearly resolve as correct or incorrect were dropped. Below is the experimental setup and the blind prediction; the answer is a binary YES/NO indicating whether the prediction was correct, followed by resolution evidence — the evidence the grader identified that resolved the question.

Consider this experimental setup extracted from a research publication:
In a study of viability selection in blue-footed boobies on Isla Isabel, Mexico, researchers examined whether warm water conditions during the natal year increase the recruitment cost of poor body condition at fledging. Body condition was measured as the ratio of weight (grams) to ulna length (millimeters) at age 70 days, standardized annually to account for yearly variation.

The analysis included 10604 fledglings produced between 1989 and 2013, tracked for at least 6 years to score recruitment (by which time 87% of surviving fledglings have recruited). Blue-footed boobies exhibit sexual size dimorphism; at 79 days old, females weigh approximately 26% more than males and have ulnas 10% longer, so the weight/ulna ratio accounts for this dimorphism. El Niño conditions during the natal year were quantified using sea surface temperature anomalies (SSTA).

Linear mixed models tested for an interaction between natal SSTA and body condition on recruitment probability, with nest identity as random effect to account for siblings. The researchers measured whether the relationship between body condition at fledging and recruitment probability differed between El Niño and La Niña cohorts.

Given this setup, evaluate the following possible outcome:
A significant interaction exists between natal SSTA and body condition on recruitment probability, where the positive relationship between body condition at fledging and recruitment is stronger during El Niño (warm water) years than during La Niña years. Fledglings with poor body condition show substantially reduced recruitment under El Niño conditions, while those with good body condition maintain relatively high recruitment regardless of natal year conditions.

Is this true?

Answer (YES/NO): NO